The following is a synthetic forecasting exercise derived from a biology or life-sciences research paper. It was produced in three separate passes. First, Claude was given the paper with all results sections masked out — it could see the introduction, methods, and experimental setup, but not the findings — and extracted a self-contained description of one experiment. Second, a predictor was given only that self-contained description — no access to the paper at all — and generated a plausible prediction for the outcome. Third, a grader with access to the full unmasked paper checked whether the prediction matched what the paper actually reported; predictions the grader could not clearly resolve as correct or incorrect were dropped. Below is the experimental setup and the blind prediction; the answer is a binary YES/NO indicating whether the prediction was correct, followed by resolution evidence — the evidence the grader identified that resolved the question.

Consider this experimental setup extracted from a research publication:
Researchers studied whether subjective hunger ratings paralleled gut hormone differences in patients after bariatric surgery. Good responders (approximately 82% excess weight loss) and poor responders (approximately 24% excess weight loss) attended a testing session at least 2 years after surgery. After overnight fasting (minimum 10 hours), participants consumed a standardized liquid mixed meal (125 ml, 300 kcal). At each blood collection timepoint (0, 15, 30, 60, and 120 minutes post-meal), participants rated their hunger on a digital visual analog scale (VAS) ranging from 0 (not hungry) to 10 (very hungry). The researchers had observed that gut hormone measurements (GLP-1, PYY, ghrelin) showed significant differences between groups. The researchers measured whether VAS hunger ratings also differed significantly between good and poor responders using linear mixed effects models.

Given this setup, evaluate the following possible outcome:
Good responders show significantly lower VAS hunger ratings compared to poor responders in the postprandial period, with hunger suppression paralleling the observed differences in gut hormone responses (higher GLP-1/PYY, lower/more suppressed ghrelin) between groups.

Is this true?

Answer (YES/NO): NO